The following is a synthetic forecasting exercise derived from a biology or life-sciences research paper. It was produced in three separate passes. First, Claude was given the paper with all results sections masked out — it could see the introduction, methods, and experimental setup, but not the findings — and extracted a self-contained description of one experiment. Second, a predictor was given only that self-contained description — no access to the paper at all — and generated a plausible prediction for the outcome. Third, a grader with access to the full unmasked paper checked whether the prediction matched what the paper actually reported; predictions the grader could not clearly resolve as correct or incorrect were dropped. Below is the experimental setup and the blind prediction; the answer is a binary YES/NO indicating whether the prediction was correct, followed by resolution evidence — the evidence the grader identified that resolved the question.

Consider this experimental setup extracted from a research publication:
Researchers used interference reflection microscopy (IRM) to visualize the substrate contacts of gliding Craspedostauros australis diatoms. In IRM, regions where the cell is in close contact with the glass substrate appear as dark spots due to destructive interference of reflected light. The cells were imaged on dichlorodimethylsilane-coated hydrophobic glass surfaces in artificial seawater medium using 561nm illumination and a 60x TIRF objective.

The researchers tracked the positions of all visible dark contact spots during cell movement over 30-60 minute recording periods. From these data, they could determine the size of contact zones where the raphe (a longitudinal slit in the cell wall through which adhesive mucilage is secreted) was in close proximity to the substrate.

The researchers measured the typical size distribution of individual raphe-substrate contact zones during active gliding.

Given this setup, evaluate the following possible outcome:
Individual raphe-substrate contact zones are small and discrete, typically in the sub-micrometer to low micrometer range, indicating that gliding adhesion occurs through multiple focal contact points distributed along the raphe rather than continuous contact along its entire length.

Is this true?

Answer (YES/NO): NO